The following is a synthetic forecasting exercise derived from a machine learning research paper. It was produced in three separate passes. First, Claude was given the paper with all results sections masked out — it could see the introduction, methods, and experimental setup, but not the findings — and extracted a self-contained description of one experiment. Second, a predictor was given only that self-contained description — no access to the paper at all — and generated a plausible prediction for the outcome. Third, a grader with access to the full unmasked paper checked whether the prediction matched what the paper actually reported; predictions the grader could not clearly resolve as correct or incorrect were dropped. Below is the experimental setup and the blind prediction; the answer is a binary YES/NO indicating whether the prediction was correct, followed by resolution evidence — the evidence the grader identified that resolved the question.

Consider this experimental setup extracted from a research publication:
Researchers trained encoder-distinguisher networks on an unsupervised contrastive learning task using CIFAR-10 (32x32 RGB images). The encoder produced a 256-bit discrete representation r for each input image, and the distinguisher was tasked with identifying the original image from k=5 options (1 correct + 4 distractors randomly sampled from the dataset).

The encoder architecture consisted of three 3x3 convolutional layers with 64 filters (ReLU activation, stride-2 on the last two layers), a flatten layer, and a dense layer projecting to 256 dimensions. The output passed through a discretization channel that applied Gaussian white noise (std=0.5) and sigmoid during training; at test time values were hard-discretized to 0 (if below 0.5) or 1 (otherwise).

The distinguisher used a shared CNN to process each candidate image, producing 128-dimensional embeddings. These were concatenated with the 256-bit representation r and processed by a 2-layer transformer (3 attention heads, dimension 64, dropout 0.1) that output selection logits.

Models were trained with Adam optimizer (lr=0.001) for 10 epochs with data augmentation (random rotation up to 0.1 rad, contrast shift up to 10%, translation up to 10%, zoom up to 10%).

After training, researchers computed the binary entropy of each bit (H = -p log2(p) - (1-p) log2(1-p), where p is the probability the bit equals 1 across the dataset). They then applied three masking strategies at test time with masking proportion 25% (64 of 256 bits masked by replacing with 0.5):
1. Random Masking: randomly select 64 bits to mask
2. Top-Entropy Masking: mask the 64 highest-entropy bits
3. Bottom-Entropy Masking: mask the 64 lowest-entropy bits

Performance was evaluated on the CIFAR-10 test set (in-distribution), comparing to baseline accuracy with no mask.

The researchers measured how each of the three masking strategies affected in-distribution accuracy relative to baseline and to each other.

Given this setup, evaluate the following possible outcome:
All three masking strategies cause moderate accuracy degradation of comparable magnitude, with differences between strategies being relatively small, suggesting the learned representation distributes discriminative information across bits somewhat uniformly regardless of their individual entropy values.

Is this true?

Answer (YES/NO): NO